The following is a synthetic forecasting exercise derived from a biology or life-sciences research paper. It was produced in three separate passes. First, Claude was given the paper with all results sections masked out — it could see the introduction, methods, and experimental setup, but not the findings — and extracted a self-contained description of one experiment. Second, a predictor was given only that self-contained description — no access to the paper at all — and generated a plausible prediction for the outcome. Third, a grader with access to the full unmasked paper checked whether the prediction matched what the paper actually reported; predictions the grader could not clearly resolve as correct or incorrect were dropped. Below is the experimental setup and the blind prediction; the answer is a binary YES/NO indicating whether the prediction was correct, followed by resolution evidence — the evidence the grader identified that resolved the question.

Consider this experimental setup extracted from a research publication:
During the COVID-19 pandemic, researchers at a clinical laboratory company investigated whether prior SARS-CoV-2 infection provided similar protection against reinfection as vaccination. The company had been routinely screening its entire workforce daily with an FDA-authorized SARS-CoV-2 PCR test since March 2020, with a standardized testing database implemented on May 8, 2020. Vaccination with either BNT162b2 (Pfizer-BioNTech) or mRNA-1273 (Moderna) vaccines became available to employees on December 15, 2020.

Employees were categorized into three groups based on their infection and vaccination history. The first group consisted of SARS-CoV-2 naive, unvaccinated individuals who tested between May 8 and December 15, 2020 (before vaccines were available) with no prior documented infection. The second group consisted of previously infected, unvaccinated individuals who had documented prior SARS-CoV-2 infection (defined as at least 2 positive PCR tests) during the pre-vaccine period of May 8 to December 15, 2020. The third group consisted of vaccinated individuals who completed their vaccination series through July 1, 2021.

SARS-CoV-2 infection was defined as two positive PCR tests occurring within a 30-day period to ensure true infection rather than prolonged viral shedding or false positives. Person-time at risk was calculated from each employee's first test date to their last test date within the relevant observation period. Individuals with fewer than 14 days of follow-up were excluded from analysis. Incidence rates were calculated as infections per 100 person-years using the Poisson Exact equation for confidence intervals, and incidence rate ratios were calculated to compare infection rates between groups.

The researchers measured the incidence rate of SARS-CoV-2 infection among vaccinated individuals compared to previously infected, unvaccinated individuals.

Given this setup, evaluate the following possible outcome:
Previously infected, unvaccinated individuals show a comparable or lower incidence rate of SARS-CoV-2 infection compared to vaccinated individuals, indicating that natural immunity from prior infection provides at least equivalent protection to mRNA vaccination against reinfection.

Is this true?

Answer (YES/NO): YES